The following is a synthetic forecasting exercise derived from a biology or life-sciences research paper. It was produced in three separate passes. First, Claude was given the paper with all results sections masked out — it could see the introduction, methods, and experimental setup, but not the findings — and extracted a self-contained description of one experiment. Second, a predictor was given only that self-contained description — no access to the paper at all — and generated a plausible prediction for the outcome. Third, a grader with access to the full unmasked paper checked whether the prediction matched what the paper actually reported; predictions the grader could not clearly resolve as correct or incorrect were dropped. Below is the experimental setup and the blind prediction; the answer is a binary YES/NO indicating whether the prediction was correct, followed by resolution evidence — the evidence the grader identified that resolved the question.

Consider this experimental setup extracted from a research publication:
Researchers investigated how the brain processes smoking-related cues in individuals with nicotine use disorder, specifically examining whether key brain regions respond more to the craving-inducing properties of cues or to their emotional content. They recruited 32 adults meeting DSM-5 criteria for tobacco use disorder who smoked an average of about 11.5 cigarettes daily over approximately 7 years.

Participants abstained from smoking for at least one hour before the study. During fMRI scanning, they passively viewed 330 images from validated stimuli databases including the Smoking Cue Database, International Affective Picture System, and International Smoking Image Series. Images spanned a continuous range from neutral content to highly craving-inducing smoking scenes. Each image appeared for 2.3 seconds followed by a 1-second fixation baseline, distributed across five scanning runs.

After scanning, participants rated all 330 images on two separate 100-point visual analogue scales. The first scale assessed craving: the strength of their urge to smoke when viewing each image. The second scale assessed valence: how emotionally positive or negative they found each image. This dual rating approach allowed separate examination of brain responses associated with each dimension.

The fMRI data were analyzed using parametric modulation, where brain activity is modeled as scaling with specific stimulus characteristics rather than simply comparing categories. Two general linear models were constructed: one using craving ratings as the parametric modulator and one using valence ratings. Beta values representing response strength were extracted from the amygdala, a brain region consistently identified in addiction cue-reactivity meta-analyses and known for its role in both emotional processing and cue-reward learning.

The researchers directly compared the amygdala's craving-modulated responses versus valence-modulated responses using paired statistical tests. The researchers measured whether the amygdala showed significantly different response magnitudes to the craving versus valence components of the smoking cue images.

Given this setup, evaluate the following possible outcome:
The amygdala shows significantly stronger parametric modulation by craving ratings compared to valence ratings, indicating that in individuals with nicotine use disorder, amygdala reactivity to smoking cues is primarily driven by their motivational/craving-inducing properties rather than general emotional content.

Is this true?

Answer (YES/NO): NO